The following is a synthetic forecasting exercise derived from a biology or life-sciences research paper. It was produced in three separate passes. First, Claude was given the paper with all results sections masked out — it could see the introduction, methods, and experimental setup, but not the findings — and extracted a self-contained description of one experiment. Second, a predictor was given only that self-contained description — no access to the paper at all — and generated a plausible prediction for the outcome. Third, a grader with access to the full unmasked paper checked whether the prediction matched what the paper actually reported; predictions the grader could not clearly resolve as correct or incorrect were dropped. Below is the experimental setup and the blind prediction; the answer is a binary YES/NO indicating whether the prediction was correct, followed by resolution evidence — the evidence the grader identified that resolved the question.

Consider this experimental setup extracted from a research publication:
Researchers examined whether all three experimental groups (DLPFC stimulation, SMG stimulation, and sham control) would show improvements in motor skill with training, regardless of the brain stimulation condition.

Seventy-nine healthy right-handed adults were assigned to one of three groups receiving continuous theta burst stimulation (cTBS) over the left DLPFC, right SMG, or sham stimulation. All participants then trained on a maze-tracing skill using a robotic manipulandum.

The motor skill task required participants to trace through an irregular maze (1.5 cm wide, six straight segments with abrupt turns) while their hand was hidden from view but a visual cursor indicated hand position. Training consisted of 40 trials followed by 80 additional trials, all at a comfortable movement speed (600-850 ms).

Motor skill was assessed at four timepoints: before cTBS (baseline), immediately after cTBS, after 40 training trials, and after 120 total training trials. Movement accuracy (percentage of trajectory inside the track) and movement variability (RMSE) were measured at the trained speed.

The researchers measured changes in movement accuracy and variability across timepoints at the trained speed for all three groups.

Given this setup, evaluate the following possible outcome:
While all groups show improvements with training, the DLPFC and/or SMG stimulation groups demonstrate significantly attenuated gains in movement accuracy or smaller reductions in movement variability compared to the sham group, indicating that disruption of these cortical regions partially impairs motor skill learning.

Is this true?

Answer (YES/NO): NO